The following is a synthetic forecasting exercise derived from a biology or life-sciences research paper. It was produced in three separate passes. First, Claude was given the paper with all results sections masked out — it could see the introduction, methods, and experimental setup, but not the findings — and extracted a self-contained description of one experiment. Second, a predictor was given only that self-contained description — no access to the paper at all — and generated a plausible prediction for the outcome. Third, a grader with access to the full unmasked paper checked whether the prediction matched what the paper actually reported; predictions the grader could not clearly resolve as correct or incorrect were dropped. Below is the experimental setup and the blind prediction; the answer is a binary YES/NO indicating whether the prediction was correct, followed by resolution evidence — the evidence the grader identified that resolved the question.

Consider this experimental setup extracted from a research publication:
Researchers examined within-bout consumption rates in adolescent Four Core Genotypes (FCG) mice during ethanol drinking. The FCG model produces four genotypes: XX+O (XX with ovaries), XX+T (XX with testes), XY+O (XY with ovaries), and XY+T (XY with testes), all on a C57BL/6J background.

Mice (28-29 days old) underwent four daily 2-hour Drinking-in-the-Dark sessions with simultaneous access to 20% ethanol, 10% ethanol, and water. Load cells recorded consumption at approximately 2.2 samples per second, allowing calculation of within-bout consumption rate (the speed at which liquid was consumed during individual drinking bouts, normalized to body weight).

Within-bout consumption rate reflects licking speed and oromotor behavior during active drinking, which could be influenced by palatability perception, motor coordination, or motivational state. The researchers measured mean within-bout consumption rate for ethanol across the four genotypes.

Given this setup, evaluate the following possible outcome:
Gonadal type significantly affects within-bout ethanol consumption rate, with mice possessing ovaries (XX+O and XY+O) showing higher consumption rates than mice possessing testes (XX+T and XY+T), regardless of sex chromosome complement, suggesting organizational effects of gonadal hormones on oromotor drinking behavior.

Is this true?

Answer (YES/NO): NO